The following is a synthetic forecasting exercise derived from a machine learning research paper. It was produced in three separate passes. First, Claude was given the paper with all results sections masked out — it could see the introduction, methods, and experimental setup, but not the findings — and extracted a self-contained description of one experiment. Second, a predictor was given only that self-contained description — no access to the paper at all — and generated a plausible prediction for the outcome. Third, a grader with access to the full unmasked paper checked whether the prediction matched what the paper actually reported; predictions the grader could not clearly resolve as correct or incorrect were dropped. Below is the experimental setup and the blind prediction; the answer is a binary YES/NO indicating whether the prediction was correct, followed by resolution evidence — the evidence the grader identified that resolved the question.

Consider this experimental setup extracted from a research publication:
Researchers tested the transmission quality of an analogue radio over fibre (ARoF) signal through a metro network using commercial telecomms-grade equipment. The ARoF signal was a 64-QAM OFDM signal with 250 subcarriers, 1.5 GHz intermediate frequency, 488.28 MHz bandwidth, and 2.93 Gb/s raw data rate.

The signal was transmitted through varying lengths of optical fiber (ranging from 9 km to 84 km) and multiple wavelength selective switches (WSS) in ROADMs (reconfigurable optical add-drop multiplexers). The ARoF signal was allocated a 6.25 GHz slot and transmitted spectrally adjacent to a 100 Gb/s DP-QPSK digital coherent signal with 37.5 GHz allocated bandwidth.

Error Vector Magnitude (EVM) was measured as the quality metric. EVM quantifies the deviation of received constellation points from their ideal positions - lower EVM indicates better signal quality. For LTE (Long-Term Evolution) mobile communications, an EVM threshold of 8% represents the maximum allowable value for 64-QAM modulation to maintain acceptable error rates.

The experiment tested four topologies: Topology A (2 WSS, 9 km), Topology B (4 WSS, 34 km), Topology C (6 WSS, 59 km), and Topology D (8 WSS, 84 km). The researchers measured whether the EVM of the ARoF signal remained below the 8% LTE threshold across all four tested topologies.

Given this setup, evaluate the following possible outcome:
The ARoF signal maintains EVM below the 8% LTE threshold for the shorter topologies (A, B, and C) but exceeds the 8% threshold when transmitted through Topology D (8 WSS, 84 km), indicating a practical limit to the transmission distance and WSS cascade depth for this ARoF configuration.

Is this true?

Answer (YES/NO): NO